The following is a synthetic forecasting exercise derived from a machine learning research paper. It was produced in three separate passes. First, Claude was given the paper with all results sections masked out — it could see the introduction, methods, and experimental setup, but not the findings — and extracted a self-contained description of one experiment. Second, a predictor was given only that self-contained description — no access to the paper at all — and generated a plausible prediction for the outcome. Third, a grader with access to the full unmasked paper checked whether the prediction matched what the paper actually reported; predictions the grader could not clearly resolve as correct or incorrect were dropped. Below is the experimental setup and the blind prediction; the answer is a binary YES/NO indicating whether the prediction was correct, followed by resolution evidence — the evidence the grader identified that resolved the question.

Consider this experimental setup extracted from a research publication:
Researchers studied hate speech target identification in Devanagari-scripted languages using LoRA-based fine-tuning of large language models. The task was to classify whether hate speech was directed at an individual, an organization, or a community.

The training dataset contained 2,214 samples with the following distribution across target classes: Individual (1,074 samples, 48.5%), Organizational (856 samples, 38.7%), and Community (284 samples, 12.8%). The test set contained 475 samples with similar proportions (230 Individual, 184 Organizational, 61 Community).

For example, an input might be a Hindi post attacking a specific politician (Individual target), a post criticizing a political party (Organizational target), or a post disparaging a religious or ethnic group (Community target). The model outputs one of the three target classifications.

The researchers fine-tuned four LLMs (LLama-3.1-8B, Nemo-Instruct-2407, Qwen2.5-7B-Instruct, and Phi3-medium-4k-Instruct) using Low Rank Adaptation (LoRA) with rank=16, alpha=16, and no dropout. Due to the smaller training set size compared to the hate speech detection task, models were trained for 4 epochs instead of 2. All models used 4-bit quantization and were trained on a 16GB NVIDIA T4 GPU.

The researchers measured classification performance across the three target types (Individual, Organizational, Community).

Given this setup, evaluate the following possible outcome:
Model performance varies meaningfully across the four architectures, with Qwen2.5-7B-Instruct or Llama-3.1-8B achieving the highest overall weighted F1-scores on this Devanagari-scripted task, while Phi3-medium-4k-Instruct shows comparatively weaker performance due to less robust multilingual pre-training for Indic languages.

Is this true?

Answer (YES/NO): NO